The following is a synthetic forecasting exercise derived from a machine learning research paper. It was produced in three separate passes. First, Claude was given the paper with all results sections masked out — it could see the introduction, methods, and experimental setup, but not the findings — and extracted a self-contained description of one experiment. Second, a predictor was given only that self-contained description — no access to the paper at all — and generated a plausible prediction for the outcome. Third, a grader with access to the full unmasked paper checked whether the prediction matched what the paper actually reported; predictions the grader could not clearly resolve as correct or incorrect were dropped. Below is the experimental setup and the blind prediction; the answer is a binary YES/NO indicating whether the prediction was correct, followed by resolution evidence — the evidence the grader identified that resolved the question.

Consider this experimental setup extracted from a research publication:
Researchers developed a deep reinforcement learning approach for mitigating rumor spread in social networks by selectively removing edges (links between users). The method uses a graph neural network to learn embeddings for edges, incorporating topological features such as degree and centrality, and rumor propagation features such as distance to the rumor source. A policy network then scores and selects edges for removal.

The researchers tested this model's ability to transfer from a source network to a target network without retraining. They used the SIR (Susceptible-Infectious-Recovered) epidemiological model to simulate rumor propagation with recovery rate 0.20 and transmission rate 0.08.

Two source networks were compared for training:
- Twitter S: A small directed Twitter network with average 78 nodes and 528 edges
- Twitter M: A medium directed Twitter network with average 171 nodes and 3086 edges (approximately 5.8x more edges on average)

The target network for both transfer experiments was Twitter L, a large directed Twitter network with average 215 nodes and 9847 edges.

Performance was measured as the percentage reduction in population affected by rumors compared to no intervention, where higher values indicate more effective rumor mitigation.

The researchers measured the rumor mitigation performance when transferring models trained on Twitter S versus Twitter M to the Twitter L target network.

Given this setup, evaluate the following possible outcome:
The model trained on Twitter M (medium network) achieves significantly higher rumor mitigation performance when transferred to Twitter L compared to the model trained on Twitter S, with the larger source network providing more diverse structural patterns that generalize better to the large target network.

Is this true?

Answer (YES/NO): YES